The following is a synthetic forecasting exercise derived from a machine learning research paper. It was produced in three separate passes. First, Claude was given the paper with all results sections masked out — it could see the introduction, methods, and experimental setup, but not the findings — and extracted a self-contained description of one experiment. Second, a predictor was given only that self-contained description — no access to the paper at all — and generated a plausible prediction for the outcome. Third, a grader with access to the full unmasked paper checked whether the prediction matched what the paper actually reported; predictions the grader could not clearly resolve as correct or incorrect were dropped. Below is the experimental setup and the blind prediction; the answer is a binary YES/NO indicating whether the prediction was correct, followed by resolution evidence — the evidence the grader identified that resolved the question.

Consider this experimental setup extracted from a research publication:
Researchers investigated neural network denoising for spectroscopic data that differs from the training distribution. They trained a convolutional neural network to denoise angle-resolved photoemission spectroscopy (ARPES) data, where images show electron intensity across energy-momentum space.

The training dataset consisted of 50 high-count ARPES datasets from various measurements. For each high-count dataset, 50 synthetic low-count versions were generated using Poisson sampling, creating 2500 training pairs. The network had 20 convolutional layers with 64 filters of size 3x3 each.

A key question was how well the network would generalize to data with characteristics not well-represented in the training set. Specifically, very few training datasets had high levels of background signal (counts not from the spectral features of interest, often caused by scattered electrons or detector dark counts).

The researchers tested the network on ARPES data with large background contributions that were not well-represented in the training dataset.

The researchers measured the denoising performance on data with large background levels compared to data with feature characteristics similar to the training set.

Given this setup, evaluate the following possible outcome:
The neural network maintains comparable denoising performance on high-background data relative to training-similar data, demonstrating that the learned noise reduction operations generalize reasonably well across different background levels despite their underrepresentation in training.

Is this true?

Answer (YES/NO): NO